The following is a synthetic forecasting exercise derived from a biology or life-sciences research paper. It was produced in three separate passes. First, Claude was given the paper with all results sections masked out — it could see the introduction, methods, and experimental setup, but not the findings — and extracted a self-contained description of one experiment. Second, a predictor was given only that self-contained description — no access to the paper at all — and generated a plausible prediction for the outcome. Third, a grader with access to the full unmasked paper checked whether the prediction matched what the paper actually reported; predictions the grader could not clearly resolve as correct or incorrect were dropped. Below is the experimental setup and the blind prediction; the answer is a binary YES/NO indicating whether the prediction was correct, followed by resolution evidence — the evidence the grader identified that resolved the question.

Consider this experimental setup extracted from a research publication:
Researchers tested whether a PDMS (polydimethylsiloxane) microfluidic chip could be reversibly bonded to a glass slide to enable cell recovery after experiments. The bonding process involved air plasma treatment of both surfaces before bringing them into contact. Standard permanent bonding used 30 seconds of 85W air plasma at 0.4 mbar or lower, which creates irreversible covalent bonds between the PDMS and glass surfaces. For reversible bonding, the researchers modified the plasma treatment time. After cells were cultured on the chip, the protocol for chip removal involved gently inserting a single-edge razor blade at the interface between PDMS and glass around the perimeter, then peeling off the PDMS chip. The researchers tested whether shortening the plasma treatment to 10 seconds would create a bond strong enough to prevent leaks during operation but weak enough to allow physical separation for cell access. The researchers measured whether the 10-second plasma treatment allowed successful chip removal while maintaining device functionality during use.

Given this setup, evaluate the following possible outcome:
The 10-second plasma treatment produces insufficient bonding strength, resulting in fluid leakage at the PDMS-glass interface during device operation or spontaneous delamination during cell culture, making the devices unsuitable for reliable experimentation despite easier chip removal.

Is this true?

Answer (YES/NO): NO